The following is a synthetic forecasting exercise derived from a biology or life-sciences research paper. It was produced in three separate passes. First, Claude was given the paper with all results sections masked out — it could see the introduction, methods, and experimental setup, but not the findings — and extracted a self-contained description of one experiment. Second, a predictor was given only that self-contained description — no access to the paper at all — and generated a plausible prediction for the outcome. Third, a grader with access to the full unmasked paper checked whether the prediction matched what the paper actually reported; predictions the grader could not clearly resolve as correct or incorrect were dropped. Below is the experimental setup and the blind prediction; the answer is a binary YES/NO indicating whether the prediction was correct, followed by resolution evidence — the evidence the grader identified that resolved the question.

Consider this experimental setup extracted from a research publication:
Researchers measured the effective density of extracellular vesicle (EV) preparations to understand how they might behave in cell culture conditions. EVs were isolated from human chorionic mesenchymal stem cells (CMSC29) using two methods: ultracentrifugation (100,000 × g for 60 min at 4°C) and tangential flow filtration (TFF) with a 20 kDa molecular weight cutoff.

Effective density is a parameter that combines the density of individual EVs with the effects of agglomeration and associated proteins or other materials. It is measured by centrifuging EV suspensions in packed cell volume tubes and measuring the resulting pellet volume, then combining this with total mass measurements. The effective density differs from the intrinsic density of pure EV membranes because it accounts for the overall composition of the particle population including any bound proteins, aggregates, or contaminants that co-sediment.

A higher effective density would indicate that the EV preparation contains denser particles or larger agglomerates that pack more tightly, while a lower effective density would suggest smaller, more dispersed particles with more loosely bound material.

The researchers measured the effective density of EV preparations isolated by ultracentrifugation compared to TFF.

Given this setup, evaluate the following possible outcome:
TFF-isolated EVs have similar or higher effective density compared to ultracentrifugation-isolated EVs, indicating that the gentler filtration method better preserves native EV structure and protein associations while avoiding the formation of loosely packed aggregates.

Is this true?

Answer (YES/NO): NO